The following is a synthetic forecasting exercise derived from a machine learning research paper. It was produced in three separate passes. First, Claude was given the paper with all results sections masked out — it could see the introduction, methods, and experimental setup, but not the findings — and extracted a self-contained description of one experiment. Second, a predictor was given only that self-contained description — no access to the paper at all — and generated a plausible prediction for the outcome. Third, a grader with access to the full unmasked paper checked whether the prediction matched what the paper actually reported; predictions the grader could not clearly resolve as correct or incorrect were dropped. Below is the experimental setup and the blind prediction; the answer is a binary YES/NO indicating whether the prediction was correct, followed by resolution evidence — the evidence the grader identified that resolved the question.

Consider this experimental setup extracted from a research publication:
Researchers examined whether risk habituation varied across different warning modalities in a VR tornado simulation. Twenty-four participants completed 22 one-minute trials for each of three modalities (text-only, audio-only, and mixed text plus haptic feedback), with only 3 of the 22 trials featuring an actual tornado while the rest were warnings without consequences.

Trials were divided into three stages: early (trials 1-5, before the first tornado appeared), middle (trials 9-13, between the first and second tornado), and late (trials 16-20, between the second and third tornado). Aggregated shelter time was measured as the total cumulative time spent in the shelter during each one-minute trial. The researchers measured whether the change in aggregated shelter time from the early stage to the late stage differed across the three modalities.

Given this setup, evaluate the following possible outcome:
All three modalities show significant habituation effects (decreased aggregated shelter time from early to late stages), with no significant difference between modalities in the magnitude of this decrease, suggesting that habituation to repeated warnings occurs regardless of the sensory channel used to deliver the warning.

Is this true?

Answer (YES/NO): NO